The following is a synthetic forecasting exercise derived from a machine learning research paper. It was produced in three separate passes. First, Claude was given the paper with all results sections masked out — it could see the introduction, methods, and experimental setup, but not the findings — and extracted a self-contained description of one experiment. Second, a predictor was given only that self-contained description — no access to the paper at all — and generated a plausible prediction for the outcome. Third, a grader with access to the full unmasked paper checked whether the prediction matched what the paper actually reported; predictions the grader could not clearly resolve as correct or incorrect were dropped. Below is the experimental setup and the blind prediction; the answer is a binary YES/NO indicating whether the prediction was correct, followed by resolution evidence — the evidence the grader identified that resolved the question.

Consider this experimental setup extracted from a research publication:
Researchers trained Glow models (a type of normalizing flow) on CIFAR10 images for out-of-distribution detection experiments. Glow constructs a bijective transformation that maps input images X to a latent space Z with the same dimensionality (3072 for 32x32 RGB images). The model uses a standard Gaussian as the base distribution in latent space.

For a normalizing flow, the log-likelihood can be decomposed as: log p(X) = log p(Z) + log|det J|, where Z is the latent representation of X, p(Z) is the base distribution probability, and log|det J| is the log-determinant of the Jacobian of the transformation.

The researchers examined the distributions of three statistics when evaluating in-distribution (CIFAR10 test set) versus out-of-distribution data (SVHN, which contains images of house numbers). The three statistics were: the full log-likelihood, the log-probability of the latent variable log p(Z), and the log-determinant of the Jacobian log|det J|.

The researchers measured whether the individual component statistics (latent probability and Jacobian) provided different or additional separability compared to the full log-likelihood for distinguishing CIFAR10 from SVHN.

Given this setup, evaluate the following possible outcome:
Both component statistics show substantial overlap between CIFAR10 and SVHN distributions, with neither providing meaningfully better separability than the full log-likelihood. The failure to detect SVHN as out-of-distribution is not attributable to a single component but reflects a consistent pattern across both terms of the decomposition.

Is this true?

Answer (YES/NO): NO